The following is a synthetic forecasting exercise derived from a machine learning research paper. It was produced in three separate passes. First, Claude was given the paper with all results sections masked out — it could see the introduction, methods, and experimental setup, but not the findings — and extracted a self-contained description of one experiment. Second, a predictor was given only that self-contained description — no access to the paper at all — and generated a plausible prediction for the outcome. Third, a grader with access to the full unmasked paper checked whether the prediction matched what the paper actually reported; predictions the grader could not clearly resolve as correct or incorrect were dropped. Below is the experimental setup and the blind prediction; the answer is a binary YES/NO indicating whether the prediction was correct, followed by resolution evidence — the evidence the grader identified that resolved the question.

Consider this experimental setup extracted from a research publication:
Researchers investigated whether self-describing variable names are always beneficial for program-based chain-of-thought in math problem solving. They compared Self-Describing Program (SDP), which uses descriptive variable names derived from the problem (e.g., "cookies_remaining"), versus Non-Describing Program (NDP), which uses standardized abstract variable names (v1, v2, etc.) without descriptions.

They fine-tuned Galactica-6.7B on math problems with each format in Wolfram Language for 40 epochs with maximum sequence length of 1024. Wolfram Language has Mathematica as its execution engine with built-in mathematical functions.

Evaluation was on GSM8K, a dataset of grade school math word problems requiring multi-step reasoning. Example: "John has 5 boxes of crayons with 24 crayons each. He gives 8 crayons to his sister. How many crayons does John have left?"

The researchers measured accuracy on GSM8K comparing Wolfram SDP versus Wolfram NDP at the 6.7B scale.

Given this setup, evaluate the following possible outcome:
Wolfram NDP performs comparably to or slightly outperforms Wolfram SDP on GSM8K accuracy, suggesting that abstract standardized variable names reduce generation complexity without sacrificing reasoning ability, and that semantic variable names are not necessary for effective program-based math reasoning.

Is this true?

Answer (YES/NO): NO